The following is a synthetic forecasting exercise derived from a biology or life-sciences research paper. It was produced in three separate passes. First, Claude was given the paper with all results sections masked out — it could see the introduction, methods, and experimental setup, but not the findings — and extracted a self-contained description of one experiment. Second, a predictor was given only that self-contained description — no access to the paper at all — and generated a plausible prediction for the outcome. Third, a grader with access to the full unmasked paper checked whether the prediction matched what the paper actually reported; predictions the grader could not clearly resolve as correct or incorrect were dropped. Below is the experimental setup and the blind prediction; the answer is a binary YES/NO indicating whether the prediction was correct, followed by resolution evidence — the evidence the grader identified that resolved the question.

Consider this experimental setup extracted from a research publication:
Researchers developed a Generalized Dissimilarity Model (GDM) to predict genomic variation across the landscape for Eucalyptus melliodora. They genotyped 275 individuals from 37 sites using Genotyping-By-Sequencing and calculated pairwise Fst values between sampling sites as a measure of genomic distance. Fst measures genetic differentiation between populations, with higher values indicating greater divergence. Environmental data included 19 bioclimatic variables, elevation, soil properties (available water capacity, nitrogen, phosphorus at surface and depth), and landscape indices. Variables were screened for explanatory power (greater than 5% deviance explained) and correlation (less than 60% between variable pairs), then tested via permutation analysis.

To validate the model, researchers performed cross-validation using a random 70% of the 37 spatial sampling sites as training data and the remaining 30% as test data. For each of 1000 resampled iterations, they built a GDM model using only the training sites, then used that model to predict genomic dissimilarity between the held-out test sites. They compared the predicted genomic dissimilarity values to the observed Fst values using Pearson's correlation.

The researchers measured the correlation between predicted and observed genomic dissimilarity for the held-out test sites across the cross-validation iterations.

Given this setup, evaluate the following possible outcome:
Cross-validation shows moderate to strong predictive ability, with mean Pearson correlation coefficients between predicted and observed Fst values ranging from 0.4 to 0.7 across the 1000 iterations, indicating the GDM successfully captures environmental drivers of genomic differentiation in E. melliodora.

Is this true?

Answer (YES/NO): NO